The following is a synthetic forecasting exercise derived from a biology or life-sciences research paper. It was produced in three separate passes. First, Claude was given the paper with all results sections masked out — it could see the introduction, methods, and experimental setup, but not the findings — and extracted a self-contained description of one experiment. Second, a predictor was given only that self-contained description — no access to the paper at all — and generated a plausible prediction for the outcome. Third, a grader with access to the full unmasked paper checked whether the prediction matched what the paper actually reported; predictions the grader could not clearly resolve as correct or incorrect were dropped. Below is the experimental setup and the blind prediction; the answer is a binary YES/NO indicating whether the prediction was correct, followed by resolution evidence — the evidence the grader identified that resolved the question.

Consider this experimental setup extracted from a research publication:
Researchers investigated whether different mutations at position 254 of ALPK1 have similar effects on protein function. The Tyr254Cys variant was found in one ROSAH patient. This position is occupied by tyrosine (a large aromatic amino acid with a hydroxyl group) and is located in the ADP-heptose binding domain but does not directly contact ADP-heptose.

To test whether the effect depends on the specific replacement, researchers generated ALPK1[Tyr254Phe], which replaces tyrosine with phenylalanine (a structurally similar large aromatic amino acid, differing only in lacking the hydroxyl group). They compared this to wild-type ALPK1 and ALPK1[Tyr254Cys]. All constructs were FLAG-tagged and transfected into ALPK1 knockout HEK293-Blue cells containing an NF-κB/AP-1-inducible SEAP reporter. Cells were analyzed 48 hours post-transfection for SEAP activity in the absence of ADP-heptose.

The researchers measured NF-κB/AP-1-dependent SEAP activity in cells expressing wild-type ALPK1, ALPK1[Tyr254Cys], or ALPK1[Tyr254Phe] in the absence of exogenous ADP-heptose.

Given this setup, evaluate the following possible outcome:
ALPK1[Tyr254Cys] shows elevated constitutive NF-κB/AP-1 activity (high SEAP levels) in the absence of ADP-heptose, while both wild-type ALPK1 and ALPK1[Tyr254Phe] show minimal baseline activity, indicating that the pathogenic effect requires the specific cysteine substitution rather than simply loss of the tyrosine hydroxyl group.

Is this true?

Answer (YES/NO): YES